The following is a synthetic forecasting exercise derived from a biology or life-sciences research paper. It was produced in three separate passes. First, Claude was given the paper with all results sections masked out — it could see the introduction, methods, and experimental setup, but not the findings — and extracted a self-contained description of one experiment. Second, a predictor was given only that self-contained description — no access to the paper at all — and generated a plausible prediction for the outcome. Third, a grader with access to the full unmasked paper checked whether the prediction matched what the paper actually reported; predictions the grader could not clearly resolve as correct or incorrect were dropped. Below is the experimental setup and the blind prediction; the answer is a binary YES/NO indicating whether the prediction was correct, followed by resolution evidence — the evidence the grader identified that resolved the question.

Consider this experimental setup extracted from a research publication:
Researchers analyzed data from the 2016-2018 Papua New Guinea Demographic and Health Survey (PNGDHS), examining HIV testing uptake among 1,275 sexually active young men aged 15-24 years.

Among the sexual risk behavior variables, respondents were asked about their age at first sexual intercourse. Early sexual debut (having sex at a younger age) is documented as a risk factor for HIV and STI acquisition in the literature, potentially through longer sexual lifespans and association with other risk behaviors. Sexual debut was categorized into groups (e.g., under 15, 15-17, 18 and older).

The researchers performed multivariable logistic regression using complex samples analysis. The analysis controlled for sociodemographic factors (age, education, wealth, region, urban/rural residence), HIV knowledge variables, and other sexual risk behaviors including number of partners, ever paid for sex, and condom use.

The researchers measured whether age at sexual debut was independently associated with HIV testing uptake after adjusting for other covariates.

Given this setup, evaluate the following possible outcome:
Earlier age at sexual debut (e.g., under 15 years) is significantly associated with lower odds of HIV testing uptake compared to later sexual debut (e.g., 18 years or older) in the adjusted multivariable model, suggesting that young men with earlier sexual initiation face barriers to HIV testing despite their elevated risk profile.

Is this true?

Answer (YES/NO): NO